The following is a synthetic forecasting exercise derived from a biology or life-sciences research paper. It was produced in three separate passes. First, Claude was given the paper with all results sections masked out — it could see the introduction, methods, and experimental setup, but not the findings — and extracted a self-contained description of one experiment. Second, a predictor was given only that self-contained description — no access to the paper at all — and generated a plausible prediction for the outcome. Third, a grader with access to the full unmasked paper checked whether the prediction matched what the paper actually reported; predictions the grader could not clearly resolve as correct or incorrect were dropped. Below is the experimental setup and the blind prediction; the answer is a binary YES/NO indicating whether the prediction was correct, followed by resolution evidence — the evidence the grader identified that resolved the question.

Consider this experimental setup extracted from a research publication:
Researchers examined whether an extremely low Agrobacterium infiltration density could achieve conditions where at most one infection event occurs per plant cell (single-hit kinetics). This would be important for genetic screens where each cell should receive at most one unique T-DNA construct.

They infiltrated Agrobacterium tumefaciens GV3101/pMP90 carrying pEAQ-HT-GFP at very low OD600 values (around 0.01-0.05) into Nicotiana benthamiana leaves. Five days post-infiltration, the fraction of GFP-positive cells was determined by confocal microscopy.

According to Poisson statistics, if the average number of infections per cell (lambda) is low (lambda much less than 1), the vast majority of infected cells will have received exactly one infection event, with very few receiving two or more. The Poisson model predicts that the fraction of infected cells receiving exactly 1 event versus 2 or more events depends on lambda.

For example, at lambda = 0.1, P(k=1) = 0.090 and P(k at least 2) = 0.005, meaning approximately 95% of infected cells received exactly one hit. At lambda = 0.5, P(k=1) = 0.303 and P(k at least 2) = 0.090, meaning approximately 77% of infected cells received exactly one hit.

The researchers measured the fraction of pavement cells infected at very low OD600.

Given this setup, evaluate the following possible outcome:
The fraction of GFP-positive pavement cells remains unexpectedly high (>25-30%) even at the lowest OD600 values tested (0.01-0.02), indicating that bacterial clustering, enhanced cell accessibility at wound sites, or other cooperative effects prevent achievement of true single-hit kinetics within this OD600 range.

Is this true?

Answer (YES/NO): NO